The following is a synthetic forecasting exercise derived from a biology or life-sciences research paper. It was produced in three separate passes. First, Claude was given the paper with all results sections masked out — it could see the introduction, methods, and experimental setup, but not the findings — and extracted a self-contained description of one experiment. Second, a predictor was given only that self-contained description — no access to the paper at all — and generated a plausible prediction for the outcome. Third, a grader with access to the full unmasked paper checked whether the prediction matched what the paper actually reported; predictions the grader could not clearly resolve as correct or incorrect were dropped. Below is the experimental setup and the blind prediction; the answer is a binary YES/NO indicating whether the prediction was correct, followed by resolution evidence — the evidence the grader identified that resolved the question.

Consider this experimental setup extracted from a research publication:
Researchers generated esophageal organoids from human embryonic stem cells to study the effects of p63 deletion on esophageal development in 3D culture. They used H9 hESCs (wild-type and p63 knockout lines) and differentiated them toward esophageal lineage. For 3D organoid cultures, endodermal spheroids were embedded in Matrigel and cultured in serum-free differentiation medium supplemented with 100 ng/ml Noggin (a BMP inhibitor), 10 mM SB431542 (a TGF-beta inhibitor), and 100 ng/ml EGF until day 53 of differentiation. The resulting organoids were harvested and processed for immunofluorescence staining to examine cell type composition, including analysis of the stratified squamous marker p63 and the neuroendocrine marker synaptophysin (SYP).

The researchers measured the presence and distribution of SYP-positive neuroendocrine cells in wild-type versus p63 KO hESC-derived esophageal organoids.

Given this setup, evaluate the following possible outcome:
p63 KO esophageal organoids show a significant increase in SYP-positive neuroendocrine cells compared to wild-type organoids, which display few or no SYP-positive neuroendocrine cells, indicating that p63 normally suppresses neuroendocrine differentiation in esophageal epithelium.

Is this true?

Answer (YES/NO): YES